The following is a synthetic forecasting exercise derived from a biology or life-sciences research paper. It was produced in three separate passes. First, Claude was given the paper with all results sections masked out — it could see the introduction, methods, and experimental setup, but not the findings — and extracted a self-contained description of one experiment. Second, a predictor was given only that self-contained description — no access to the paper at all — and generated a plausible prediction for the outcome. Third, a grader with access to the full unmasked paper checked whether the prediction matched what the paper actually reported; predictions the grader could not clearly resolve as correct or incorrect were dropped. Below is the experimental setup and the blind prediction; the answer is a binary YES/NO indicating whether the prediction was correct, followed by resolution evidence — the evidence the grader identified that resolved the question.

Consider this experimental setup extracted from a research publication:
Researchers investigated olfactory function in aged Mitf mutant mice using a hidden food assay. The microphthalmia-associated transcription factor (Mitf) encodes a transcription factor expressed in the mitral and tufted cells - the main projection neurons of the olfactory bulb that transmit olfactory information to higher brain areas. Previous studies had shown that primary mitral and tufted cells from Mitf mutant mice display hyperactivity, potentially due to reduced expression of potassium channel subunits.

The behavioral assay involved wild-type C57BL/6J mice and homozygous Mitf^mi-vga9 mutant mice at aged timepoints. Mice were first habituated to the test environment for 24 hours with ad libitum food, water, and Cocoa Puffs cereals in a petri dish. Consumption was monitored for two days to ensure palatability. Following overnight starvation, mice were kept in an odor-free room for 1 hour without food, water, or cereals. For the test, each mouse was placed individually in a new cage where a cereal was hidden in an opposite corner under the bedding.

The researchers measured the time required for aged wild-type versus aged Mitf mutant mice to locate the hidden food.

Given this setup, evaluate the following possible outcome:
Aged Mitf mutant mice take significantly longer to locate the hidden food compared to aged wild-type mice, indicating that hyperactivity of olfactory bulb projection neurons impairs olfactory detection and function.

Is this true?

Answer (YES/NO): YES